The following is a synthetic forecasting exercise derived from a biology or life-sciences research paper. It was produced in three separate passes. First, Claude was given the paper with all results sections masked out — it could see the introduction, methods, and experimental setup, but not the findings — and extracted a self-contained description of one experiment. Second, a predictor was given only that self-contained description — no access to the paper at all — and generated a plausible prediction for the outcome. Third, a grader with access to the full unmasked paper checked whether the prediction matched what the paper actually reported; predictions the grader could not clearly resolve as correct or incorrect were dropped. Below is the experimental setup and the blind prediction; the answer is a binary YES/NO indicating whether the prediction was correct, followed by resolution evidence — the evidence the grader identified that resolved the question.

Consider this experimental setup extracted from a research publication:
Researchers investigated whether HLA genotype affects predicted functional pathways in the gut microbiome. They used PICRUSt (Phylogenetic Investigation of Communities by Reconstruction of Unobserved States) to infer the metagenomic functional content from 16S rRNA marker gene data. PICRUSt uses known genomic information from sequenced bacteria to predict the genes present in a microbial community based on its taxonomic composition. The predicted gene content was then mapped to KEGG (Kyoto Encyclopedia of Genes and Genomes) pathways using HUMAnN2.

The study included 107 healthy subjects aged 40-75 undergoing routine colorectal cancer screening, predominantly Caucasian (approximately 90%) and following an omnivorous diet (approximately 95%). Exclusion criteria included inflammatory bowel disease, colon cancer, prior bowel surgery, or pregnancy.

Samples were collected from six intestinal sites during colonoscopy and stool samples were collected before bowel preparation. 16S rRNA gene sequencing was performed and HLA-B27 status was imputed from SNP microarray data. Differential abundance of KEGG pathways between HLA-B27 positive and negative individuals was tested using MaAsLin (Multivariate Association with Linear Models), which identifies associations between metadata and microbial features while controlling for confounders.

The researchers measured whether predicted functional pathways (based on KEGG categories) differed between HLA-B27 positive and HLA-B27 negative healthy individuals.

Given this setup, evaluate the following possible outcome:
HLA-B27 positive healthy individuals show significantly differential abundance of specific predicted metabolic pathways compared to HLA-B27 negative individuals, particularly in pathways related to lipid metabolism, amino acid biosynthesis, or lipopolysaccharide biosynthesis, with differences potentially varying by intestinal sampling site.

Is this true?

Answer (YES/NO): YES